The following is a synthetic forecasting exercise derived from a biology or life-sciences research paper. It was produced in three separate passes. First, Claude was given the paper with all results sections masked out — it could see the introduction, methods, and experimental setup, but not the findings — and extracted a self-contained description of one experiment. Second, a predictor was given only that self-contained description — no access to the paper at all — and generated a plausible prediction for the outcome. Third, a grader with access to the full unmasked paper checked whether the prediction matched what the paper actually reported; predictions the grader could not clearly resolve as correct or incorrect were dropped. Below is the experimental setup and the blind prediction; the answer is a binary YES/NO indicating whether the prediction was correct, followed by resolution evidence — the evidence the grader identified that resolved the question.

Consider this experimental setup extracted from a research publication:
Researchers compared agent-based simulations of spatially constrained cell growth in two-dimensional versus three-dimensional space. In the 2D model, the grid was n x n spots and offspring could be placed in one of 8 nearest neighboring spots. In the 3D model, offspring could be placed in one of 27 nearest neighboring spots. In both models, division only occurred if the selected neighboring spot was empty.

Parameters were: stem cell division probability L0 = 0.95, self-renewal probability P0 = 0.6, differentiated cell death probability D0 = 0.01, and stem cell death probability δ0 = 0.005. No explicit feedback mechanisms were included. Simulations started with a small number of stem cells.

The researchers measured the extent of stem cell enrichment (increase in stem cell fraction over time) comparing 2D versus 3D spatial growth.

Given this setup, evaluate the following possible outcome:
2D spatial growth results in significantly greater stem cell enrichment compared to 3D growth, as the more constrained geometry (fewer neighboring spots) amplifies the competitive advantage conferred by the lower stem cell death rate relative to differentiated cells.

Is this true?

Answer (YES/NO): YES